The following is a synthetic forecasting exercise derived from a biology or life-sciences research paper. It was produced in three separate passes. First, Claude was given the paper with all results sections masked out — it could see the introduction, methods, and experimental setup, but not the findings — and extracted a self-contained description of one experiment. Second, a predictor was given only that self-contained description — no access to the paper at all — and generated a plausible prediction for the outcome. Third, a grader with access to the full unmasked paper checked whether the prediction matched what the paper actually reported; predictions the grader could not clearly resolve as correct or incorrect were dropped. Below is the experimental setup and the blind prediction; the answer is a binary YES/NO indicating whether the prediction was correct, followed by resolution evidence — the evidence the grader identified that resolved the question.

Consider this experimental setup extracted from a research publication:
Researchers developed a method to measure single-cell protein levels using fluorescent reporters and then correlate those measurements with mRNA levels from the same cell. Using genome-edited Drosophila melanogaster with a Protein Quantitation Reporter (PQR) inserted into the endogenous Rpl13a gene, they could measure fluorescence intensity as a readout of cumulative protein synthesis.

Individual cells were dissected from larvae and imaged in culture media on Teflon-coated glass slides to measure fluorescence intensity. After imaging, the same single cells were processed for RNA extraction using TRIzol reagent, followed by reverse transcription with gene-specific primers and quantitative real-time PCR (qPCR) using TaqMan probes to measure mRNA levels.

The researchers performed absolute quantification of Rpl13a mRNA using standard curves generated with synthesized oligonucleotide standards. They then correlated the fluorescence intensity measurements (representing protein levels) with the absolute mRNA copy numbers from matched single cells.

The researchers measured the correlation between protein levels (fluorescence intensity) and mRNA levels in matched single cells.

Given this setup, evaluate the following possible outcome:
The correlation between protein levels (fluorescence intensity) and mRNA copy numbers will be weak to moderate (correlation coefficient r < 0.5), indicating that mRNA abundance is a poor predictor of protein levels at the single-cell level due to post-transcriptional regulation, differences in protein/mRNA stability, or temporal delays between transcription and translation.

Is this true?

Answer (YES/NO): YES